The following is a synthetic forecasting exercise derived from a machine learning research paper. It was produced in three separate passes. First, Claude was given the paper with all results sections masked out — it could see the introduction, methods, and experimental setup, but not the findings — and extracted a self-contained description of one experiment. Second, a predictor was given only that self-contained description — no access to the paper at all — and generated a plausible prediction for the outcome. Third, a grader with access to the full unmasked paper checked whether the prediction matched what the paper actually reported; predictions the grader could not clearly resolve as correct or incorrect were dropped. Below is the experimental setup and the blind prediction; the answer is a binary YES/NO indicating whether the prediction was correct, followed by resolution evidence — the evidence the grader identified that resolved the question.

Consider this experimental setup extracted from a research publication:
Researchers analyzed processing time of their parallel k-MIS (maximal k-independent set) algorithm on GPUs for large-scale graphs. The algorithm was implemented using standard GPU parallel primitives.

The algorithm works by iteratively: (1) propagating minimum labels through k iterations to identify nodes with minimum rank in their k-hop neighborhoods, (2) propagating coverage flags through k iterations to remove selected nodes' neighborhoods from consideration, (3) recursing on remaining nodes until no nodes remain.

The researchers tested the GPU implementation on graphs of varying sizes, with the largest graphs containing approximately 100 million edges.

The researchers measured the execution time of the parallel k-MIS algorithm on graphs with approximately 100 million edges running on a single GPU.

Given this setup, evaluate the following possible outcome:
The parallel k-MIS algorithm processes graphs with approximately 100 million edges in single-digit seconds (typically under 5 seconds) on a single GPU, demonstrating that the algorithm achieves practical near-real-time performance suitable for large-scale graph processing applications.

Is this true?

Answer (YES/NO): YES